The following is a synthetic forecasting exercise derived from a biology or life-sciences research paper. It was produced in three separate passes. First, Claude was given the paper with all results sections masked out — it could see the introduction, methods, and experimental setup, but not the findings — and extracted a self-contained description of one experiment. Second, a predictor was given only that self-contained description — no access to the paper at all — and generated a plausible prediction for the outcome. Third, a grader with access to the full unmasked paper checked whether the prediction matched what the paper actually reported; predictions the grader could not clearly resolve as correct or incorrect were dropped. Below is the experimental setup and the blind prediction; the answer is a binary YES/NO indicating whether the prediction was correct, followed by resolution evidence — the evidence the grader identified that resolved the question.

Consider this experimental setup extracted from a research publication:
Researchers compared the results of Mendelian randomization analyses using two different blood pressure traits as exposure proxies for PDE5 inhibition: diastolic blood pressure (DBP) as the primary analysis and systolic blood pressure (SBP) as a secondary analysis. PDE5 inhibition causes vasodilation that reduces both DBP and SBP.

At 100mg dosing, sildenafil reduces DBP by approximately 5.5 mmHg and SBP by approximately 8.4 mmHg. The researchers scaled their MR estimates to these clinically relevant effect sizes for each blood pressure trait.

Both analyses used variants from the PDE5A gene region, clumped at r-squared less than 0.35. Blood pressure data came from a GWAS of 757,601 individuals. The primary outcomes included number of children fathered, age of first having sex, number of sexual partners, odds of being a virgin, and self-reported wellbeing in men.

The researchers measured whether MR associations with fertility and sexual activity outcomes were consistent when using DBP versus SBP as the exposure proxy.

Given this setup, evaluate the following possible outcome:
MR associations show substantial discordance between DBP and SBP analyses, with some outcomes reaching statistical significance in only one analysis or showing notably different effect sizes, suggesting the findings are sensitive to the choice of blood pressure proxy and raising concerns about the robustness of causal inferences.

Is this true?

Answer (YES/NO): NO